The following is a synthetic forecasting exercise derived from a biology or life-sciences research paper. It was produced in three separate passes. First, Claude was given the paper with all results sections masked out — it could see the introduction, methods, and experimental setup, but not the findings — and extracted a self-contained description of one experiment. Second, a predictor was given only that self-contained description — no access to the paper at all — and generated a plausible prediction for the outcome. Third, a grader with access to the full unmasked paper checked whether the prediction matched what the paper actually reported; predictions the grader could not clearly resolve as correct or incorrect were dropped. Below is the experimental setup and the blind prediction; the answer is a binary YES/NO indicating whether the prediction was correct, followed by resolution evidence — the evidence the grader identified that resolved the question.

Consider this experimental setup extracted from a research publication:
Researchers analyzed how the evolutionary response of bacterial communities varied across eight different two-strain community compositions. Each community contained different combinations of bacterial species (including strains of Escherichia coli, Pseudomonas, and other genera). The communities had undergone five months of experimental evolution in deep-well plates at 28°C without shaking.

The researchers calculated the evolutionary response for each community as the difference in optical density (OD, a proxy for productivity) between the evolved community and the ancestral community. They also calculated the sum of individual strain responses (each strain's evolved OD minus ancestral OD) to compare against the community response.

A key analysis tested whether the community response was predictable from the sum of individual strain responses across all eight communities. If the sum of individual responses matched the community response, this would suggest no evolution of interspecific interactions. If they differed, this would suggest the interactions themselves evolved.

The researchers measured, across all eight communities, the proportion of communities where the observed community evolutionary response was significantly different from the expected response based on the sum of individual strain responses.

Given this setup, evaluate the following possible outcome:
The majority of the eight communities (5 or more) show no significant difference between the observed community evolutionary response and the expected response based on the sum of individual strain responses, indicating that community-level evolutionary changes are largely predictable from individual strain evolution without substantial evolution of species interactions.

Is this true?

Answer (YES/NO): NO